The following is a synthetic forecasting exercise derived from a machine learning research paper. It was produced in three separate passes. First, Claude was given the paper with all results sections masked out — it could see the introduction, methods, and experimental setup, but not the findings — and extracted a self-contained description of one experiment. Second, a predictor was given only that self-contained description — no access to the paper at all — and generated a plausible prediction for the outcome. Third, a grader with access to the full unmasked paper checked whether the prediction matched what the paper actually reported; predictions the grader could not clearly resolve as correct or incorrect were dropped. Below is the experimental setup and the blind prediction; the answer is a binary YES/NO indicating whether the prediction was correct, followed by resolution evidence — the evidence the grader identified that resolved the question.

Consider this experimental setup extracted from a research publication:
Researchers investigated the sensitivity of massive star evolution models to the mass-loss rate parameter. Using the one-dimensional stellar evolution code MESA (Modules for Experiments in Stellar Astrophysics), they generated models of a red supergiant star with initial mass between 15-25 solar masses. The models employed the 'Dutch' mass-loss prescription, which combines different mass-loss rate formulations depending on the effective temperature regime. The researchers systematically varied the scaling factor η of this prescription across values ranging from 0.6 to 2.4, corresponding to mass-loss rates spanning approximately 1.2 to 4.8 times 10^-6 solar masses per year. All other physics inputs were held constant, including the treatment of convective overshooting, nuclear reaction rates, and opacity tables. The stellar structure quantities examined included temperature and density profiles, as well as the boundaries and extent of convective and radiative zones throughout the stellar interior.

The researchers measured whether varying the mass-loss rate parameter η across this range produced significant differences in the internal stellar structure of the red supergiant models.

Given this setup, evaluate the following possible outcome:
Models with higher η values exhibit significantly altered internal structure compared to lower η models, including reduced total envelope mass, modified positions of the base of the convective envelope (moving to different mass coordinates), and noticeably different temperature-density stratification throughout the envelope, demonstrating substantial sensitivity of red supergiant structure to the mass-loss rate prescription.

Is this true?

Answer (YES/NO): NO